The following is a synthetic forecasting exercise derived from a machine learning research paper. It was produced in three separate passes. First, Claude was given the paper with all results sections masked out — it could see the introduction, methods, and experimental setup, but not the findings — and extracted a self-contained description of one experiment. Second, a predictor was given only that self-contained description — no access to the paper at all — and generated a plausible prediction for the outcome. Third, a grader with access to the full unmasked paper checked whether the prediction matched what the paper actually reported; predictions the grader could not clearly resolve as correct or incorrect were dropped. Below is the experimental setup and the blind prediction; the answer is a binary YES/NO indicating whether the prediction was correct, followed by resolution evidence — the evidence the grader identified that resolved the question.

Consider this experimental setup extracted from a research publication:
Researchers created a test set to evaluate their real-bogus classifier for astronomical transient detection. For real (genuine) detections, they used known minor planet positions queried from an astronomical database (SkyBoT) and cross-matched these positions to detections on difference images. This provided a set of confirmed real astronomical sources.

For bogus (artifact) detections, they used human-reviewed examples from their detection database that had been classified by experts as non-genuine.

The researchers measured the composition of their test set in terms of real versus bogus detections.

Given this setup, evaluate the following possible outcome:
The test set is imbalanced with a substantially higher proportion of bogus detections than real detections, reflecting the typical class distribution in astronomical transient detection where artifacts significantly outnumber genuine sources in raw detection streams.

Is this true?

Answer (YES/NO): YES